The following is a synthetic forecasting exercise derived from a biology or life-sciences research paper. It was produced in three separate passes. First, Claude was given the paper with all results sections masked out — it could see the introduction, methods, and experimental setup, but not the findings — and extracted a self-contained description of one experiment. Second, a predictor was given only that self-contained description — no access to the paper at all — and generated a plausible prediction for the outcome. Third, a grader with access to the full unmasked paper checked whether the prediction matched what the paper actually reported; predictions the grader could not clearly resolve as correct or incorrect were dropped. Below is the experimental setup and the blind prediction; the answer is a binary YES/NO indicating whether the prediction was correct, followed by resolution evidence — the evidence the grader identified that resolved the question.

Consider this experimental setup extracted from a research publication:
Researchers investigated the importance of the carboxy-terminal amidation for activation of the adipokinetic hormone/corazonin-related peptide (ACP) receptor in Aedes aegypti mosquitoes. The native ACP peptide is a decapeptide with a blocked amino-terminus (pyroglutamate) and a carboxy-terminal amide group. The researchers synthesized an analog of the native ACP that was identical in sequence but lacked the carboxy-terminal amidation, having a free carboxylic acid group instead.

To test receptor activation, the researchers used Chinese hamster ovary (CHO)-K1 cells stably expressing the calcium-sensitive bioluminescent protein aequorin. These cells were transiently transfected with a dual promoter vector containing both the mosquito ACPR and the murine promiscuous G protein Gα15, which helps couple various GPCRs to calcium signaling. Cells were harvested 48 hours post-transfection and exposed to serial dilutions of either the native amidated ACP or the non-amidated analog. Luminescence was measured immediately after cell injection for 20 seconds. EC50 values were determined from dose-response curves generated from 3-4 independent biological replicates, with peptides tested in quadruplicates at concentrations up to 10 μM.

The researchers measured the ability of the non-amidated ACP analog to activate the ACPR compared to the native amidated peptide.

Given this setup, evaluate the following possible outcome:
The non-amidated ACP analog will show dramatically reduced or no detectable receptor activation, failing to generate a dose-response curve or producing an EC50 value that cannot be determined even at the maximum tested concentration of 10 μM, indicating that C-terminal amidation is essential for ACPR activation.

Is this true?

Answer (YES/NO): YES